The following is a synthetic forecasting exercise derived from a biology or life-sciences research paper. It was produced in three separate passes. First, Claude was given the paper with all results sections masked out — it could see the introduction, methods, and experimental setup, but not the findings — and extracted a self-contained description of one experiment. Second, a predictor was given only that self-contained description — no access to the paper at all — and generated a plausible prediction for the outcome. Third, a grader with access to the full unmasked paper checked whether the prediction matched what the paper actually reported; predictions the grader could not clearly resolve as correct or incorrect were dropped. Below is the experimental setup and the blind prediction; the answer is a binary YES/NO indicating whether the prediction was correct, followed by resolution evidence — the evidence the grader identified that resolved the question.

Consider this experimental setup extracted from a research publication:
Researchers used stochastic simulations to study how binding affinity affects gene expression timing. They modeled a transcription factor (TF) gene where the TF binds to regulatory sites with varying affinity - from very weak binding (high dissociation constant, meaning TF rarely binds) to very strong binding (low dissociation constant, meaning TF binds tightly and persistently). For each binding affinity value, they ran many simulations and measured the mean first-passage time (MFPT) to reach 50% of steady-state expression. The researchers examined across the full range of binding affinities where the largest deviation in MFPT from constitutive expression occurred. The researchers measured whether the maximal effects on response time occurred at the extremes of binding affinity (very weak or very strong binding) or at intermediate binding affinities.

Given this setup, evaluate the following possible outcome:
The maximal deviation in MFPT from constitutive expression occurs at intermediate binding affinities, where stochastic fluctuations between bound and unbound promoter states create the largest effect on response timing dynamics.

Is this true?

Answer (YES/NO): YES